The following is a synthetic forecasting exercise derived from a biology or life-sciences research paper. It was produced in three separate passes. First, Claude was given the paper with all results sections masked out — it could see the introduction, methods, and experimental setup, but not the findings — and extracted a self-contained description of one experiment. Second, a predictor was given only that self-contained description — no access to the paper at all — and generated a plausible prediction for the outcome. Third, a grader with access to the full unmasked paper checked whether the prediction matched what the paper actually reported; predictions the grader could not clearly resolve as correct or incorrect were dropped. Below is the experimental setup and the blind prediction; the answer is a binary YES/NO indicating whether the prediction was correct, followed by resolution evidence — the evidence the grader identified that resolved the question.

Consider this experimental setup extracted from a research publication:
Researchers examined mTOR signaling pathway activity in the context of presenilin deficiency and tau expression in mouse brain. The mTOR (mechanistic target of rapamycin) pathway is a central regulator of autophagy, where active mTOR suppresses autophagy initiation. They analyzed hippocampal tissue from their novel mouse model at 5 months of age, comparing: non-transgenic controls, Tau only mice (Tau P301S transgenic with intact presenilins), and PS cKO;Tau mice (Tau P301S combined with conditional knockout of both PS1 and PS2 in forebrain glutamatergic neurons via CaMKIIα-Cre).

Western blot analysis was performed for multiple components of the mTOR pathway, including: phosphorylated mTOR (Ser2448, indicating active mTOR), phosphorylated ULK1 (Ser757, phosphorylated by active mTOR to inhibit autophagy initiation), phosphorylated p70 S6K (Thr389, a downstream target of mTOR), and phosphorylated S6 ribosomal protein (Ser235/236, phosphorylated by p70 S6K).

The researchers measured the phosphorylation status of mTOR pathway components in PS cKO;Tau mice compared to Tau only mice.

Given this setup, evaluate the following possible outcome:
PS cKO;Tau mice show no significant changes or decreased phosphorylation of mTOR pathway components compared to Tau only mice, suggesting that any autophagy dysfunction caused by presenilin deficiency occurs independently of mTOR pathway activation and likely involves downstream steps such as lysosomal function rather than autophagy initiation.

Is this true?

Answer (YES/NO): NO